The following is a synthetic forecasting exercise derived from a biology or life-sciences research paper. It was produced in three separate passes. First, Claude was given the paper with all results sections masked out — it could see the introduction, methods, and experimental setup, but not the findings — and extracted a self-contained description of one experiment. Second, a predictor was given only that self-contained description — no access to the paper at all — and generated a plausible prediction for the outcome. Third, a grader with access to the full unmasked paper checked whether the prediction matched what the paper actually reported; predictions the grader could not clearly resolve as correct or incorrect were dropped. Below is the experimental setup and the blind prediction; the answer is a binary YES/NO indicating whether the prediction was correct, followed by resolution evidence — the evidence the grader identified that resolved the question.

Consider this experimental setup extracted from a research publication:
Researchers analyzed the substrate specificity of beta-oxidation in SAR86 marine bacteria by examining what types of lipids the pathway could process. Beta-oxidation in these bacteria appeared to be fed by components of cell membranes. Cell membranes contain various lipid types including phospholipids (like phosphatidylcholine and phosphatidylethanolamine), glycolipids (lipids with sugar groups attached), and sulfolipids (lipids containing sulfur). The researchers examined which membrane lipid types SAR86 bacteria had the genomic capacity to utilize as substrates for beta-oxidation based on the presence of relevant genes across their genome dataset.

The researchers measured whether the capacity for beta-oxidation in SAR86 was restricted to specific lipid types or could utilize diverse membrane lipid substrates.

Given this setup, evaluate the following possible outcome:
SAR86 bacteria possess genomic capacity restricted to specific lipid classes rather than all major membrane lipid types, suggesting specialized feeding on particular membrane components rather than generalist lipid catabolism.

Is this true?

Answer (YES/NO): NO